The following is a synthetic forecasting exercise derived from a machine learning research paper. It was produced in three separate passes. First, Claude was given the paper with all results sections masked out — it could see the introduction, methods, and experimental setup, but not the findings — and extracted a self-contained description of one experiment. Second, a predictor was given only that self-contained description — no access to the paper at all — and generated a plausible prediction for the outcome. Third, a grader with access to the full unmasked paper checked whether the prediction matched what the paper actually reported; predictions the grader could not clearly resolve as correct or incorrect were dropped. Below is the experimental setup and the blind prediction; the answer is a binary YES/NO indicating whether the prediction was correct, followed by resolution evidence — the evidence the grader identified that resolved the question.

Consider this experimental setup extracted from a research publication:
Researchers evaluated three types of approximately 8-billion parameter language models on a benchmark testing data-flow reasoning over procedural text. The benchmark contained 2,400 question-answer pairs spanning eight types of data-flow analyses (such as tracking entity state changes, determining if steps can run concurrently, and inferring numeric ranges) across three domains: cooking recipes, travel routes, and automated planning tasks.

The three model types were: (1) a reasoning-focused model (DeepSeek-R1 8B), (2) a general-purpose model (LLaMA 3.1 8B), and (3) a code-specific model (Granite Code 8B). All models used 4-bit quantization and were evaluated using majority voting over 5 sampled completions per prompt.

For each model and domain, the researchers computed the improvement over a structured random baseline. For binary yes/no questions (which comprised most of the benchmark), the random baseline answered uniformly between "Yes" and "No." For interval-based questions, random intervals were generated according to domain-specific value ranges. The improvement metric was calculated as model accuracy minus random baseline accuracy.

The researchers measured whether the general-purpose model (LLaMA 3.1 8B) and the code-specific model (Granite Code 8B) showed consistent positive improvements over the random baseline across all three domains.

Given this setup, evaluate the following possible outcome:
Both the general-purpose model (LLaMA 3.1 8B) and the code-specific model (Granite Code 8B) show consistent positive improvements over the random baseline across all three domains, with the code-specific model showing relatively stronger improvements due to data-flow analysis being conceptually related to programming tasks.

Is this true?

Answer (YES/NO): NO